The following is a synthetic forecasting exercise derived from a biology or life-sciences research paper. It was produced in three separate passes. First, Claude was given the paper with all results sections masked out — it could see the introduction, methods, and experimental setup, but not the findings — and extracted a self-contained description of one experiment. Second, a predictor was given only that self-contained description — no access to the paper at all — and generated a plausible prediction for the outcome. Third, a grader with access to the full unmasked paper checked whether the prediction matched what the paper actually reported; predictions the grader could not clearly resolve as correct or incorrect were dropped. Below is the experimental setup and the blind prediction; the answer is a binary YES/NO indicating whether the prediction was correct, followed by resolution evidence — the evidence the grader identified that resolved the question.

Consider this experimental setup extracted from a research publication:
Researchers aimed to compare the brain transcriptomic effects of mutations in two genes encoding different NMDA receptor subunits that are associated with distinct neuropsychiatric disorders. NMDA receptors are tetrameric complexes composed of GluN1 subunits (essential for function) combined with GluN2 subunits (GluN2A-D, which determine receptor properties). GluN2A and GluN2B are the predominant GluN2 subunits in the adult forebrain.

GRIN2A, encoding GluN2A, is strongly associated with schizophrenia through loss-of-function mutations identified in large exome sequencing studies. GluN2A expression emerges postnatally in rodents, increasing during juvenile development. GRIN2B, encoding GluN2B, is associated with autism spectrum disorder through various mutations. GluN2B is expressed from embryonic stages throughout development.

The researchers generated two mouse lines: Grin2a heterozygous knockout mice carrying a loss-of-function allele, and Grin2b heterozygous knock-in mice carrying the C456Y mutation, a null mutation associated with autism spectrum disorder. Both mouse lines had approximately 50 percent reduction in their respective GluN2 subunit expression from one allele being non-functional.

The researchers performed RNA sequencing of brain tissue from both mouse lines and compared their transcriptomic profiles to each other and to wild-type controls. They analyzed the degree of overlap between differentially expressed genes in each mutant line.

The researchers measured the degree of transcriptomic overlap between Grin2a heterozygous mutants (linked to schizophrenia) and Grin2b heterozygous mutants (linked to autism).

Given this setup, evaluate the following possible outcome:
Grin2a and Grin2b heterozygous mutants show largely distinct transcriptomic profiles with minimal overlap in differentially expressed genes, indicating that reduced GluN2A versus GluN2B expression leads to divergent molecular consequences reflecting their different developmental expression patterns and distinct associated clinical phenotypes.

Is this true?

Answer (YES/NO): YES